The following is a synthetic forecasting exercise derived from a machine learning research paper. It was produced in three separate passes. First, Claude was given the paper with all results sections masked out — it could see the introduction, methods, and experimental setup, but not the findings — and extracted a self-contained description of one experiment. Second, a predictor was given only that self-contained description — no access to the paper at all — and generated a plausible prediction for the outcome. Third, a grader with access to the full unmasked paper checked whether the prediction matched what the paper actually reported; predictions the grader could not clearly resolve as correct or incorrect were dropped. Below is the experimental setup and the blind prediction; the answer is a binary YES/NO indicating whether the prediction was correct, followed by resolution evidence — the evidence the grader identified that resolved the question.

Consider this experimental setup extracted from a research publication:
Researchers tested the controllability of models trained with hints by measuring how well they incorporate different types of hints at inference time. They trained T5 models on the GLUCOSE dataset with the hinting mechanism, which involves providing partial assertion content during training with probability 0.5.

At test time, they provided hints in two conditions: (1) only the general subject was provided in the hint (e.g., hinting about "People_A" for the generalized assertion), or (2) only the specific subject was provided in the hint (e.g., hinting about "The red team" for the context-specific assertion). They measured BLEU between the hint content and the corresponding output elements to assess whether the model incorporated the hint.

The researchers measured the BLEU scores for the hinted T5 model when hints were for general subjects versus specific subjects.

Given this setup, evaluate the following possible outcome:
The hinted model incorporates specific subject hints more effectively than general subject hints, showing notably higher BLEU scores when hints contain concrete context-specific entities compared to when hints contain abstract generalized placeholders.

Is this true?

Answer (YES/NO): NO